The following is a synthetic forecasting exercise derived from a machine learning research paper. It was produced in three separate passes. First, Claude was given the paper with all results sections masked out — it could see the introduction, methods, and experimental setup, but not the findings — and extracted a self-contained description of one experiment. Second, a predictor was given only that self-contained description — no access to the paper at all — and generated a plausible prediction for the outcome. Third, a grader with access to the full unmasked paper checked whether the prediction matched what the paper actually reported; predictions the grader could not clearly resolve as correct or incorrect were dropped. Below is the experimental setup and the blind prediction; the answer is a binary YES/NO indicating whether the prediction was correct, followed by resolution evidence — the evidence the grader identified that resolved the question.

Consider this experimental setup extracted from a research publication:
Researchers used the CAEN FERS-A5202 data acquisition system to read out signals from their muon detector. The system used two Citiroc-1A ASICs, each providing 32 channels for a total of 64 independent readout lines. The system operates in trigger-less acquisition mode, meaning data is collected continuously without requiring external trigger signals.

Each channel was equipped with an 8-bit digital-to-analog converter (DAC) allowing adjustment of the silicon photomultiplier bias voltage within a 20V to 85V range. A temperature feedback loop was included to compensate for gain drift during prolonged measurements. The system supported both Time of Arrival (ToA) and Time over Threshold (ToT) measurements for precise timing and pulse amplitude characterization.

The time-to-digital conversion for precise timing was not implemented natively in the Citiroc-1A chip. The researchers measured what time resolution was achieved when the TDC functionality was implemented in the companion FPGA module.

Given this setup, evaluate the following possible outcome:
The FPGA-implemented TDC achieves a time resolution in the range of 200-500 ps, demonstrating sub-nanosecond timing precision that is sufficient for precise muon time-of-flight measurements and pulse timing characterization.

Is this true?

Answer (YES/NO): NO